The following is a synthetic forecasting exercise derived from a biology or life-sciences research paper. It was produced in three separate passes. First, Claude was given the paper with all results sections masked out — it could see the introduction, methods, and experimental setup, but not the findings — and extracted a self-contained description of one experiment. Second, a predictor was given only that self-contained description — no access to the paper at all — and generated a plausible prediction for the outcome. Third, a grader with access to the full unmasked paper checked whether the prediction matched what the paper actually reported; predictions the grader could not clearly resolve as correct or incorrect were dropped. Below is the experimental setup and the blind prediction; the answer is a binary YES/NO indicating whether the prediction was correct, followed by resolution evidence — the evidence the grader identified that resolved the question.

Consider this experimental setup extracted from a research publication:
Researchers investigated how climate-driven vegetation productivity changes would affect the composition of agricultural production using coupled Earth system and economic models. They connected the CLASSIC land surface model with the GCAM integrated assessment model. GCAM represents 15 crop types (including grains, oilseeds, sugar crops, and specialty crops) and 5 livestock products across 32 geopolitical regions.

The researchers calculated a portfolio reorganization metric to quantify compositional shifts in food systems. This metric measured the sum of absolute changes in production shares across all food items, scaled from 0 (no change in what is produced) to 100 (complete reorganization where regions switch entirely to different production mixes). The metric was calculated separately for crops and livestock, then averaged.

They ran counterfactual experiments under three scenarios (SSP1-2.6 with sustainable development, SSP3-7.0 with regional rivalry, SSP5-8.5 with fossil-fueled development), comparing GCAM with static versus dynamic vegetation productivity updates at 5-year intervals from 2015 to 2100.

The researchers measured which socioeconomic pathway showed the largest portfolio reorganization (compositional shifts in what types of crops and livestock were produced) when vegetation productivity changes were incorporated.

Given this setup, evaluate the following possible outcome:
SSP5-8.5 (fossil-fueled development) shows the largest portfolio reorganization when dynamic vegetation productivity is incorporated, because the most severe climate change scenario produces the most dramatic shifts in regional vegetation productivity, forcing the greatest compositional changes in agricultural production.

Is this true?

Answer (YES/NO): NO